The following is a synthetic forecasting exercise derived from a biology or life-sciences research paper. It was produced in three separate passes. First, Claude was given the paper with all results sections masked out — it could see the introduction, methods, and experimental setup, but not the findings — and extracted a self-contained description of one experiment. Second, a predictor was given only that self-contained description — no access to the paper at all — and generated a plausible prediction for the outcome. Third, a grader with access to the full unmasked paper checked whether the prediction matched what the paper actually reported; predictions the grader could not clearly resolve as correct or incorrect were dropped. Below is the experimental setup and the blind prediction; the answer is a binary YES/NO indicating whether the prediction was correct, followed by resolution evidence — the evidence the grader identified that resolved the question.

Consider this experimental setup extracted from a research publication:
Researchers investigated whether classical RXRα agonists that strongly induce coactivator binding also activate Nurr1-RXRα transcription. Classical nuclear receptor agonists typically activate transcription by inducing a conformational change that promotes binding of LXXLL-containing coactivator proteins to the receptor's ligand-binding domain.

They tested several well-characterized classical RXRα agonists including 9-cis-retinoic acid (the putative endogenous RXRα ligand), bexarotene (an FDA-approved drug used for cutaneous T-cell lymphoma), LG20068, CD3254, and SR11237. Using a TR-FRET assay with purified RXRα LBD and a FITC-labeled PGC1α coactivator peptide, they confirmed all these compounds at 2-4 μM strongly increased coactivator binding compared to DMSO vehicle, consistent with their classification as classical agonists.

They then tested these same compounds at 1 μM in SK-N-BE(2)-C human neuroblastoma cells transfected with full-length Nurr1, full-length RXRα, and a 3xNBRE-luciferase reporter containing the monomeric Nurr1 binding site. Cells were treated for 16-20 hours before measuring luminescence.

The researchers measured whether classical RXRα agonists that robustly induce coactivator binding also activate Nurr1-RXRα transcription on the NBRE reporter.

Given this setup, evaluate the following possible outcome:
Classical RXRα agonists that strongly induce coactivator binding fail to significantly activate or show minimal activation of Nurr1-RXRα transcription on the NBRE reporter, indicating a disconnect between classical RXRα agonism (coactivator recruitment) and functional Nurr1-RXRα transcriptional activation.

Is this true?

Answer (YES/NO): NO